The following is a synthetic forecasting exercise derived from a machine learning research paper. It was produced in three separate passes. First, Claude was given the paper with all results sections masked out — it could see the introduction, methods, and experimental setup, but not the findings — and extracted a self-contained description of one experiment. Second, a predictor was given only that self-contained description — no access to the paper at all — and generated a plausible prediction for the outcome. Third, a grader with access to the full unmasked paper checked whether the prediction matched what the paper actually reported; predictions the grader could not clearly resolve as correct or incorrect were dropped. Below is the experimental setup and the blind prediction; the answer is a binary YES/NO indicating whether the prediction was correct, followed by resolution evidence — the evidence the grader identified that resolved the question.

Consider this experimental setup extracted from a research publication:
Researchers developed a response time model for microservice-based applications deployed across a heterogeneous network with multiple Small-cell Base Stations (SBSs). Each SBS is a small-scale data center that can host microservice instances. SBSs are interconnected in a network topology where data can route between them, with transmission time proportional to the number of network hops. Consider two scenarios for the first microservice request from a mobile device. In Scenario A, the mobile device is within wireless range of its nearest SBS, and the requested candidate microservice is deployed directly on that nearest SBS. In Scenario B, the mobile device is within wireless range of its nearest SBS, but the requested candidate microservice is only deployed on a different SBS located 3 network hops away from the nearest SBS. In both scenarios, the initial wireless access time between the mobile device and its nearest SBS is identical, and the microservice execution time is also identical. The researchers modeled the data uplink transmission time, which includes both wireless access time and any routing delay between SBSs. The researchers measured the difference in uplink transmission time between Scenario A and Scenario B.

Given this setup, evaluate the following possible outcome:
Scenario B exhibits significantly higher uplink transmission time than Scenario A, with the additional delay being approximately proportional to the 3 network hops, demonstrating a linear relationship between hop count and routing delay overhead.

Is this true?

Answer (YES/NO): YES